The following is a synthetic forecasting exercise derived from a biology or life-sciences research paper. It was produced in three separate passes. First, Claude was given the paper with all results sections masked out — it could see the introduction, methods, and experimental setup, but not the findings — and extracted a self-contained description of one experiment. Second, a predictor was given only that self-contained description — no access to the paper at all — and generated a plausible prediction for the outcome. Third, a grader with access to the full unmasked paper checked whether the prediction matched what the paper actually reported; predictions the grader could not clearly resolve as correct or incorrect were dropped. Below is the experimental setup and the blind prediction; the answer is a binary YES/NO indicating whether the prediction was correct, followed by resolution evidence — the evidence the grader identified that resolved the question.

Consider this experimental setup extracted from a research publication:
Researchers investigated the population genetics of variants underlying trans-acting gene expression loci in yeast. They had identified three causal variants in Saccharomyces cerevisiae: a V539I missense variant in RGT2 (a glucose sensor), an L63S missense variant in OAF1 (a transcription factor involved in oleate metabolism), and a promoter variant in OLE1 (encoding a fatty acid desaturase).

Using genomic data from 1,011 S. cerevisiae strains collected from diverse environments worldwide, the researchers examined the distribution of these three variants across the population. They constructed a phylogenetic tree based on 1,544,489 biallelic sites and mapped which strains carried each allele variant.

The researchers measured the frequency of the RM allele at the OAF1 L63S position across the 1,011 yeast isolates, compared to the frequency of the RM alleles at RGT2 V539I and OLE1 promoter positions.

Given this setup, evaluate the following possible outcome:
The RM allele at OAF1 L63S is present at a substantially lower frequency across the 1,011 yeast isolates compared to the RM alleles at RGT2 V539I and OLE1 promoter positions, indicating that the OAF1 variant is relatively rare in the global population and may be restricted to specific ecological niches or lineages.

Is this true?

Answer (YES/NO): NO